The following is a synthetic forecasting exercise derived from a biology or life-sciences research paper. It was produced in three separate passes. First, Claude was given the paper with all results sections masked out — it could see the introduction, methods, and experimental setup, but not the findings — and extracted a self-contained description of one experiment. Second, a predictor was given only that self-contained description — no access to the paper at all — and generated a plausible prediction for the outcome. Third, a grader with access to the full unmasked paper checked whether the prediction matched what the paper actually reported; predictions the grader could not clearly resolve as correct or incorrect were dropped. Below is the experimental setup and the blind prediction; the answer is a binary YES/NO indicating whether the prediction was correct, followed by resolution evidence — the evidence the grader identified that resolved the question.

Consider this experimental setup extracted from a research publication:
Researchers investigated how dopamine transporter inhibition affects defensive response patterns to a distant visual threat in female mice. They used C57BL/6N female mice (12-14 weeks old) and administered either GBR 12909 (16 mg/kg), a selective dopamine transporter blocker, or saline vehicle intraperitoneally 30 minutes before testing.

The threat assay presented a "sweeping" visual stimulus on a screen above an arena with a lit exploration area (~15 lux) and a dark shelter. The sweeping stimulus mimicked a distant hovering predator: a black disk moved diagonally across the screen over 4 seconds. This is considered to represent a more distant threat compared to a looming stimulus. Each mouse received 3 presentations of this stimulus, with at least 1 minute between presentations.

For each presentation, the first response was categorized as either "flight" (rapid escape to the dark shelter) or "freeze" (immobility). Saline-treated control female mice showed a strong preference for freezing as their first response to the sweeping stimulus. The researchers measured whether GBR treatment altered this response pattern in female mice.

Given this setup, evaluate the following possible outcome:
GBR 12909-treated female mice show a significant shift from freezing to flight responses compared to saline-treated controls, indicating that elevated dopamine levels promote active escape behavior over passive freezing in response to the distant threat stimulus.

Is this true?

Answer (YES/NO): YES